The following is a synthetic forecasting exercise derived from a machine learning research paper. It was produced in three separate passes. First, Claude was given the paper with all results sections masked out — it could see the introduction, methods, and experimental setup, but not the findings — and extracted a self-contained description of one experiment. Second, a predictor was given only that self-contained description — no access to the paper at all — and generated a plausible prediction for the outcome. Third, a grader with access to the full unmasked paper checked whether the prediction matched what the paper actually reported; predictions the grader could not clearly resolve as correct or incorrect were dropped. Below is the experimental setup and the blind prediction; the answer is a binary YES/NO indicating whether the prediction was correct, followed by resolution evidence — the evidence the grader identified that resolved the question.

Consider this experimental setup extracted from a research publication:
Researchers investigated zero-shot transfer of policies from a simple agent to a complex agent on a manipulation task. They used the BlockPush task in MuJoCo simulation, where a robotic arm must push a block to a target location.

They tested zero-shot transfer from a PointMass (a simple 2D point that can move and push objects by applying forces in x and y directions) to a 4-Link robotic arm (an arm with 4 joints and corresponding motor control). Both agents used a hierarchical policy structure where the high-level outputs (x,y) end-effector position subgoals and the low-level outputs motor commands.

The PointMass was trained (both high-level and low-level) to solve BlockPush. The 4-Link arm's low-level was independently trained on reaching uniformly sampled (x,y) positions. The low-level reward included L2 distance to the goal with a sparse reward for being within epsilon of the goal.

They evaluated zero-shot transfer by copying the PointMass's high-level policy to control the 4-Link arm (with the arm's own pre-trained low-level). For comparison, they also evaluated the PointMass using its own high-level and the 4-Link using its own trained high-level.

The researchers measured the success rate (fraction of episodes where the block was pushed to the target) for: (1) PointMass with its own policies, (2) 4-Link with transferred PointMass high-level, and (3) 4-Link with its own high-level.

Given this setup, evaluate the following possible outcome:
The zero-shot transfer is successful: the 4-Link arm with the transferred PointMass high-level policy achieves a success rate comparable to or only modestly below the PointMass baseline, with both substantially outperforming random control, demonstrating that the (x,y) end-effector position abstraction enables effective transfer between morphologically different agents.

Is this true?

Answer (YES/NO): NO